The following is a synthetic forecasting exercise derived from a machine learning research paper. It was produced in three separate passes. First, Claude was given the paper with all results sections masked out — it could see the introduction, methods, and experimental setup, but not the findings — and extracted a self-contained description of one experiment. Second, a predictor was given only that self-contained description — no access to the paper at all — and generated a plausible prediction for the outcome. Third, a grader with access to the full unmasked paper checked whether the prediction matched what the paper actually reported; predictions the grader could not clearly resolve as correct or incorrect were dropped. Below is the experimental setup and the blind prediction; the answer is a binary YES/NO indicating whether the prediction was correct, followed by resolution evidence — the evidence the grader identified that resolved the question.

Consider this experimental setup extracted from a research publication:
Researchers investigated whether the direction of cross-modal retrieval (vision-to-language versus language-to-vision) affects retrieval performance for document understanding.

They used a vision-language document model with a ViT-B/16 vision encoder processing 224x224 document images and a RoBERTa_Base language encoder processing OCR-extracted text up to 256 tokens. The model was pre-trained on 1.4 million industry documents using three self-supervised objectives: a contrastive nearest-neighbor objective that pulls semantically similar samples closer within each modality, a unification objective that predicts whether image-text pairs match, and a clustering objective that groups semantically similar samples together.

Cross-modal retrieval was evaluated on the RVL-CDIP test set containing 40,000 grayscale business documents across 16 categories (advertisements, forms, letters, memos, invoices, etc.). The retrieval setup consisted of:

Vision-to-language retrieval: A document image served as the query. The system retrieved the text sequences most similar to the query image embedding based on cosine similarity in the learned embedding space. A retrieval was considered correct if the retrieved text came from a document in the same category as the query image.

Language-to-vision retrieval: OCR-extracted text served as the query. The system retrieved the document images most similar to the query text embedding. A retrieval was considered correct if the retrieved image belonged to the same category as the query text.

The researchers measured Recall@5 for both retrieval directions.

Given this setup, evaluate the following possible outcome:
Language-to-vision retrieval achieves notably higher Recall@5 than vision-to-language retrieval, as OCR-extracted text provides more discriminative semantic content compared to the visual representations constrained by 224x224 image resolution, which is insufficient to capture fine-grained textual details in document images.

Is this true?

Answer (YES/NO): NO